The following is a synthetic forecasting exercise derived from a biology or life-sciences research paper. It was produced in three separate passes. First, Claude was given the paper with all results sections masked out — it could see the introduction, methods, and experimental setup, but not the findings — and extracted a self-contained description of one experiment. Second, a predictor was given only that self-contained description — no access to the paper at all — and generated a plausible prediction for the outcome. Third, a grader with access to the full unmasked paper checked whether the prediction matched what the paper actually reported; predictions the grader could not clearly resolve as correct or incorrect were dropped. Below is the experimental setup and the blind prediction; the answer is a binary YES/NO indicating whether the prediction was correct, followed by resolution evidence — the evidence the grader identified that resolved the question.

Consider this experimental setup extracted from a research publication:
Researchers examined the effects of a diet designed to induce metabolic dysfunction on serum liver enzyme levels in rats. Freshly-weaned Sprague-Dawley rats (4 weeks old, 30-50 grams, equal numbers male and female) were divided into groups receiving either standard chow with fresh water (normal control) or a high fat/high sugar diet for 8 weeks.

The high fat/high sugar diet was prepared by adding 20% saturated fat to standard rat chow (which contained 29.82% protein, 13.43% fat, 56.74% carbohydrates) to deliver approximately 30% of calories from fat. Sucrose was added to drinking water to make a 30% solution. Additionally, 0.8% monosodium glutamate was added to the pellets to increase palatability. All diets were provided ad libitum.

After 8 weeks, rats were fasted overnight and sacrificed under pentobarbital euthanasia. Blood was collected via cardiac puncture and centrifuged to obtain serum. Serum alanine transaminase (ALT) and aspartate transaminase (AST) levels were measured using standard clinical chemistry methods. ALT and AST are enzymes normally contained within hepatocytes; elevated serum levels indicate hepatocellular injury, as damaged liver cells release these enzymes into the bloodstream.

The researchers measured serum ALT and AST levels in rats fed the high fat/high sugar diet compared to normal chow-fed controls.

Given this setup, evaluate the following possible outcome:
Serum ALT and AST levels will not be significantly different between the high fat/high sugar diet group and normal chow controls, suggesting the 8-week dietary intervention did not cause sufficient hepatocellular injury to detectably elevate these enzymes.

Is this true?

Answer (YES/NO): NO